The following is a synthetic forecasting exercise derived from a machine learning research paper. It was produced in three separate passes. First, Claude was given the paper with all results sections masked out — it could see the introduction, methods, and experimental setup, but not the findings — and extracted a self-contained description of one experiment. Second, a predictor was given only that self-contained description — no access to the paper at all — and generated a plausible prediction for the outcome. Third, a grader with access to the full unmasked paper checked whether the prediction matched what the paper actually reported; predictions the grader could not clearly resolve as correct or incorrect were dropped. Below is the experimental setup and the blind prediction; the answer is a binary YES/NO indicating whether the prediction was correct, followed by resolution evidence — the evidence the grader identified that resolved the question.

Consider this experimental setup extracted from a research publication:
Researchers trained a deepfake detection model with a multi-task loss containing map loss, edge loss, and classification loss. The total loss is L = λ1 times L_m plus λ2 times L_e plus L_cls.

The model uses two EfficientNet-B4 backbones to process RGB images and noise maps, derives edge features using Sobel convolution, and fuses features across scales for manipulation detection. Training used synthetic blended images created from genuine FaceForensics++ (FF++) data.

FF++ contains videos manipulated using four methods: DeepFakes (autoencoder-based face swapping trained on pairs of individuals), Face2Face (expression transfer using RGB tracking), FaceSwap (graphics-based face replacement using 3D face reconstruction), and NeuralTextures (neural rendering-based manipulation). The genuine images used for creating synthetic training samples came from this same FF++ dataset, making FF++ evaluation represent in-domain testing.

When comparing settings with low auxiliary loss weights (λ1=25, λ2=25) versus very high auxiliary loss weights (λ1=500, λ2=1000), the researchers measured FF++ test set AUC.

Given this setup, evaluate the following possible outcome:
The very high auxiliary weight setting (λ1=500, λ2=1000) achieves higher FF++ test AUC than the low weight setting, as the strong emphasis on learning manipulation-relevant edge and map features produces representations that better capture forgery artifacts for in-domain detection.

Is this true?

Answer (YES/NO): NO